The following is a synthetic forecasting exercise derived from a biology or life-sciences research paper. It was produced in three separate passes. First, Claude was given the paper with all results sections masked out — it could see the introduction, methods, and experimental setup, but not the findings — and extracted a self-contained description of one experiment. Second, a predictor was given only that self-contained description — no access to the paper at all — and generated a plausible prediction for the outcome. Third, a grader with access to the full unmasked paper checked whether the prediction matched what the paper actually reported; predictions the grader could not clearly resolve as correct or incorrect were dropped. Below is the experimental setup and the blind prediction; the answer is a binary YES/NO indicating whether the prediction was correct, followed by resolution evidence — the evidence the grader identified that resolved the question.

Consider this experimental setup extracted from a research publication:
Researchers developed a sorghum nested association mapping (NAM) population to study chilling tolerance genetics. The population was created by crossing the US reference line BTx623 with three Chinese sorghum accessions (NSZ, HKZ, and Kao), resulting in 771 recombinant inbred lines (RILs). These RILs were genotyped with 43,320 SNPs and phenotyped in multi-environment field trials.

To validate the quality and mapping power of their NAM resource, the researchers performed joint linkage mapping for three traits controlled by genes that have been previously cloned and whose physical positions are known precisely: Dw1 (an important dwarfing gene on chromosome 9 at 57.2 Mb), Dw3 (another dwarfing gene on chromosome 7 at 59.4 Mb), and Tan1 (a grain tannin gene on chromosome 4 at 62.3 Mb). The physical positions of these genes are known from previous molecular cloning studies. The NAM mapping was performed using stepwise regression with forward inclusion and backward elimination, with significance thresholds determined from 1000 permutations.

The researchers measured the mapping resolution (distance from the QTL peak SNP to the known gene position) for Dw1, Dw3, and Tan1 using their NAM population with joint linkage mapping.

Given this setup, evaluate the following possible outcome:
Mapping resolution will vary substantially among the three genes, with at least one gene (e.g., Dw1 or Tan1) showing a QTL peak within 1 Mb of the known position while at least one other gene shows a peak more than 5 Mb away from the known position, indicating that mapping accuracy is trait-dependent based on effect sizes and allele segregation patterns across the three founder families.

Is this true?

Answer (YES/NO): NO